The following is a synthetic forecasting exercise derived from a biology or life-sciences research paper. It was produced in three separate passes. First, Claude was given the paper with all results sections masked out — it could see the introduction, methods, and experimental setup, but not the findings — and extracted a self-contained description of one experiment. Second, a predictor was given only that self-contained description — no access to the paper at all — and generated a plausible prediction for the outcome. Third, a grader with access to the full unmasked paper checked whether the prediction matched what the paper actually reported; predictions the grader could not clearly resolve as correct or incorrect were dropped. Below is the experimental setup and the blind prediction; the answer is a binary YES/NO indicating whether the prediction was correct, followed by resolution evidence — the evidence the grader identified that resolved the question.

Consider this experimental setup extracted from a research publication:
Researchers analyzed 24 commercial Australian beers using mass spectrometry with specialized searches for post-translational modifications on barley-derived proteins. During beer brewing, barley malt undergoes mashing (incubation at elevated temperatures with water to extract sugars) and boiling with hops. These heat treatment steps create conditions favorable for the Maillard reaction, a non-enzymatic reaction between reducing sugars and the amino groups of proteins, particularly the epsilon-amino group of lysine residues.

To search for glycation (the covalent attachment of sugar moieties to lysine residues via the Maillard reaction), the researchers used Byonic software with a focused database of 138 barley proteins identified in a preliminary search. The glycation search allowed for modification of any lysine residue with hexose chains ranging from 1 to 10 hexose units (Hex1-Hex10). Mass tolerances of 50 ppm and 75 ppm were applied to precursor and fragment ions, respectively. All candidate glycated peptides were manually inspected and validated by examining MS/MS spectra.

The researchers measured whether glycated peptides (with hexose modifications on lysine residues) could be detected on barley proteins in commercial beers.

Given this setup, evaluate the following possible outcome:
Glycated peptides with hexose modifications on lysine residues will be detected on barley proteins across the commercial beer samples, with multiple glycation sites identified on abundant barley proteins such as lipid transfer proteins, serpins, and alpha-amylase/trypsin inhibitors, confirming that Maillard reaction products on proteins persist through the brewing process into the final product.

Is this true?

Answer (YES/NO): YES